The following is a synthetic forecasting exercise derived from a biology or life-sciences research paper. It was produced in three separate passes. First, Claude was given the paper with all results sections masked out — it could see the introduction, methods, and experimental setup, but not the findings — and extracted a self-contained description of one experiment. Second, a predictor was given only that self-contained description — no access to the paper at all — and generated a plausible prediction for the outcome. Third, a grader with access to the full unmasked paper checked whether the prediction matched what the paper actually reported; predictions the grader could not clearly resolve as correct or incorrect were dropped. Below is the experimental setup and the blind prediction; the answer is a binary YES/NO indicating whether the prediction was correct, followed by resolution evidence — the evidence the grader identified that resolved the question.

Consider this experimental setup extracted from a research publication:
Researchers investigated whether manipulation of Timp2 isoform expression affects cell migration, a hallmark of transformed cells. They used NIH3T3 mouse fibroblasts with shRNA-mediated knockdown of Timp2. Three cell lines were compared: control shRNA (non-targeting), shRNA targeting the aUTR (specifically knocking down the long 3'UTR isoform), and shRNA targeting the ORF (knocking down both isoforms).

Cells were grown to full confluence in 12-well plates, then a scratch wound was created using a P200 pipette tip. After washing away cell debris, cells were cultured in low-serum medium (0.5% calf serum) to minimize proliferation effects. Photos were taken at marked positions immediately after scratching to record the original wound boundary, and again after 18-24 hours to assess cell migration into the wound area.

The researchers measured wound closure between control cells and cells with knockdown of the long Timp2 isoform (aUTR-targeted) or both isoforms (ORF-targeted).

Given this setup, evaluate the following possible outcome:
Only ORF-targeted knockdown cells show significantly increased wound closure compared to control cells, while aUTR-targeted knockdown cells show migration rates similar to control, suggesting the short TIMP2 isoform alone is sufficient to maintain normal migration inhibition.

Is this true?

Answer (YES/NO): NO